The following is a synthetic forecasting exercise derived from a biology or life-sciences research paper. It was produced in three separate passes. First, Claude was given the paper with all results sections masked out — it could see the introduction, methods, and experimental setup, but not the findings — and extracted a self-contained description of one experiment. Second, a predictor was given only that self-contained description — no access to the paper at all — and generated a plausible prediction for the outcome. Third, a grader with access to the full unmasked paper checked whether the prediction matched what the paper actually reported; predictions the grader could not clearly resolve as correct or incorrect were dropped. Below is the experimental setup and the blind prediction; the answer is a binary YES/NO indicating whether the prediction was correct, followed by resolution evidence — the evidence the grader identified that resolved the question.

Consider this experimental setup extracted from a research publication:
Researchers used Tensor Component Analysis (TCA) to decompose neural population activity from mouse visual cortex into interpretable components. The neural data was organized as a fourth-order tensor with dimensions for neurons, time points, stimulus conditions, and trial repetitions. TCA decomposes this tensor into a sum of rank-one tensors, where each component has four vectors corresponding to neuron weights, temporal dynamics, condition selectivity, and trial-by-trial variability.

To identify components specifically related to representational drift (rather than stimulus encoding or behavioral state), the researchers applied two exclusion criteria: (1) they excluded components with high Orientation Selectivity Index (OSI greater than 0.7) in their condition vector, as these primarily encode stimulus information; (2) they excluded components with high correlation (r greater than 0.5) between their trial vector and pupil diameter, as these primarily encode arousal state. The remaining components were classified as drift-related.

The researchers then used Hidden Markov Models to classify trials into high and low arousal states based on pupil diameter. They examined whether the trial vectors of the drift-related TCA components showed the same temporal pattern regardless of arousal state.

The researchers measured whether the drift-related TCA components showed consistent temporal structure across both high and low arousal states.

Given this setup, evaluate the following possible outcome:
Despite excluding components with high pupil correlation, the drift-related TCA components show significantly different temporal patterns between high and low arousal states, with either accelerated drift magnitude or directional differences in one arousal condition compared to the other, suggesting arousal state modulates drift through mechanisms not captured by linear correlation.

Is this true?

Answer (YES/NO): NO